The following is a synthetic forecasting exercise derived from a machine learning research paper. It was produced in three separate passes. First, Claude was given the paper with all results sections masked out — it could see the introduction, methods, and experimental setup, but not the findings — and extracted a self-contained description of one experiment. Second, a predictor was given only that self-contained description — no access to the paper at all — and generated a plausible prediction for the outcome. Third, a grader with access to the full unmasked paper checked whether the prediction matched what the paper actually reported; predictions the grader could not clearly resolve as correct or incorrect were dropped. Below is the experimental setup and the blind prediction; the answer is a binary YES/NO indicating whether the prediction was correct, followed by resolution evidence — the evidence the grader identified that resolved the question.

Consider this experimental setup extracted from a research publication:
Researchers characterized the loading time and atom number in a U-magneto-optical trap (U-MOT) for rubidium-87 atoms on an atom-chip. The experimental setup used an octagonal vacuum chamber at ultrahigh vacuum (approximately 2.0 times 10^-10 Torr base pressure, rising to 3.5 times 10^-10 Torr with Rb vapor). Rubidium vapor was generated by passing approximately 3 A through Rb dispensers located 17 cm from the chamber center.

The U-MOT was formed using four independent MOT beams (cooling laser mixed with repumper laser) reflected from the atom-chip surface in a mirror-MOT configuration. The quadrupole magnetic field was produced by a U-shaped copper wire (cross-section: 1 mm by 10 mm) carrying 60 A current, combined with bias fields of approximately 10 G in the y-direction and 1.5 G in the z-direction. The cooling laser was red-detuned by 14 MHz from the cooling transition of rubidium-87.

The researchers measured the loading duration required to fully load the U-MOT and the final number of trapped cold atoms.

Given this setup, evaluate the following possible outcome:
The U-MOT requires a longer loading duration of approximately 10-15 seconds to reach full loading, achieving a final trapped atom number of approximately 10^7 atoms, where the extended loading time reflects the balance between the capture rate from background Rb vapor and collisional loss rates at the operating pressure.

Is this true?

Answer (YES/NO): NO